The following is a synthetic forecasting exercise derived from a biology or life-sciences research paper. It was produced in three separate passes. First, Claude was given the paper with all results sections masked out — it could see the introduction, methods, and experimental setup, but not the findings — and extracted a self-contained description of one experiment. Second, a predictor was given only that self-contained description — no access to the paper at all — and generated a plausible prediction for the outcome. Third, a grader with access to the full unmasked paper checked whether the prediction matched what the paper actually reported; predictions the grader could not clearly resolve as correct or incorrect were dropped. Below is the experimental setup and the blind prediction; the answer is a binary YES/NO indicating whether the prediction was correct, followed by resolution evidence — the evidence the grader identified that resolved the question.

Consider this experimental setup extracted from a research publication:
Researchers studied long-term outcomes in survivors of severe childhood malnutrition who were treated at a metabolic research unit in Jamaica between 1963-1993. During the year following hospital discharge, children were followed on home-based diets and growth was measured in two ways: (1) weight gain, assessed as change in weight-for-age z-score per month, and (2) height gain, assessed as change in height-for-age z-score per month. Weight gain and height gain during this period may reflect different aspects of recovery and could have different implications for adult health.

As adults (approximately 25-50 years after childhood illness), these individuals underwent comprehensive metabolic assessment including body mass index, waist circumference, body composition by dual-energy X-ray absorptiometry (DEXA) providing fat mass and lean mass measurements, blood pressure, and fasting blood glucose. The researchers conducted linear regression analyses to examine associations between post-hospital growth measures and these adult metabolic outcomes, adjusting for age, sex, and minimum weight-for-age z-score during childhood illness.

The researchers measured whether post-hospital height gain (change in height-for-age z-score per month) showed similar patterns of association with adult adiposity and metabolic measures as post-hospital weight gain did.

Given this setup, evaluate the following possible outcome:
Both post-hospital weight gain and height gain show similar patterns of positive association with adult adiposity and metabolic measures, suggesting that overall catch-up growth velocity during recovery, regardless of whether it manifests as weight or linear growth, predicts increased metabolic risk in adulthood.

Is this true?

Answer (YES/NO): NO